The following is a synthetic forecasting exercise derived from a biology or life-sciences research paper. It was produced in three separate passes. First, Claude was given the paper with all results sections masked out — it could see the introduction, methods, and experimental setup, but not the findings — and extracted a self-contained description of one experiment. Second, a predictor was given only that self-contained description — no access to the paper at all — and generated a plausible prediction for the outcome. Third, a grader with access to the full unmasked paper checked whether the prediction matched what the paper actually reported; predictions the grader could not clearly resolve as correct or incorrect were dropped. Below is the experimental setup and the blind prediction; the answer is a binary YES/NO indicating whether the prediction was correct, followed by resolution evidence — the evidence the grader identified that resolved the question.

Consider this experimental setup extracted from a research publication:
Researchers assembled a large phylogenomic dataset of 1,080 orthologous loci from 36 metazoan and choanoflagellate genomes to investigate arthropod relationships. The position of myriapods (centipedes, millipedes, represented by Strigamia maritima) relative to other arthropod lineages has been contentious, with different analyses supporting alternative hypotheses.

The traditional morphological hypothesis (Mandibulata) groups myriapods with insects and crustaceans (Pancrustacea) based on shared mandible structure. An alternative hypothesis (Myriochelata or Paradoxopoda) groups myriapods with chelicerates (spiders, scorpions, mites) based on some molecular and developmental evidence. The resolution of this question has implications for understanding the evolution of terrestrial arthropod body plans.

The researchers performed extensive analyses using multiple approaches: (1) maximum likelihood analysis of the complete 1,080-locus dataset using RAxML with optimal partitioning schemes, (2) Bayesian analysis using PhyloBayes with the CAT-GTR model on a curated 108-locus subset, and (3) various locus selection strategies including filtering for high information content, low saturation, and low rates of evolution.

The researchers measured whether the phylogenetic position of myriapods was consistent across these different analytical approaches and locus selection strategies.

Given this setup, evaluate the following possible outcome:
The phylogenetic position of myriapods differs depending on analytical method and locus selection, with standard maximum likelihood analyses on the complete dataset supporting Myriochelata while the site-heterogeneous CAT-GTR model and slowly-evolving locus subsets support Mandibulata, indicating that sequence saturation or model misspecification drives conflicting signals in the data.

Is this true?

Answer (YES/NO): NO